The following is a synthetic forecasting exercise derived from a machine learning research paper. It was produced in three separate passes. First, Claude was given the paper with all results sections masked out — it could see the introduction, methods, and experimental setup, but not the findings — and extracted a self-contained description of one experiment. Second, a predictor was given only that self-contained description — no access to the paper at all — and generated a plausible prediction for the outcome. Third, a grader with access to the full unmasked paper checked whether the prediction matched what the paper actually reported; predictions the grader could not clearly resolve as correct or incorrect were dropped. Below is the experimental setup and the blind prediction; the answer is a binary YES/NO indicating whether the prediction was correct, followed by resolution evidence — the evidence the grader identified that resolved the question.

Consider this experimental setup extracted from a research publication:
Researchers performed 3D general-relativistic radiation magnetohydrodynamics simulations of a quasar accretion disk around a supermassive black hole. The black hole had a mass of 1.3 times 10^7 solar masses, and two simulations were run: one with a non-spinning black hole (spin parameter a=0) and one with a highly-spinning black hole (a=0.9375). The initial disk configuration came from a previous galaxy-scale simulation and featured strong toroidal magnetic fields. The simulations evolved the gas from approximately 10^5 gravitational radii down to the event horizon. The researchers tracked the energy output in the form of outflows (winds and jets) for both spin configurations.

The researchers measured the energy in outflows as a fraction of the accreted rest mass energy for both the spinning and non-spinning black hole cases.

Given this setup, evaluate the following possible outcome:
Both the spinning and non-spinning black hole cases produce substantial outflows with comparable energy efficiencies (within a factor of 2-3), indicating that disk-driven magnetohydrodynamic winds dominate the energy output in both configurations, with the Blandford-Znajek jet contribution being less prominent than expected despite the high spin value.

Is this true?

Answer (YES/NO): NO